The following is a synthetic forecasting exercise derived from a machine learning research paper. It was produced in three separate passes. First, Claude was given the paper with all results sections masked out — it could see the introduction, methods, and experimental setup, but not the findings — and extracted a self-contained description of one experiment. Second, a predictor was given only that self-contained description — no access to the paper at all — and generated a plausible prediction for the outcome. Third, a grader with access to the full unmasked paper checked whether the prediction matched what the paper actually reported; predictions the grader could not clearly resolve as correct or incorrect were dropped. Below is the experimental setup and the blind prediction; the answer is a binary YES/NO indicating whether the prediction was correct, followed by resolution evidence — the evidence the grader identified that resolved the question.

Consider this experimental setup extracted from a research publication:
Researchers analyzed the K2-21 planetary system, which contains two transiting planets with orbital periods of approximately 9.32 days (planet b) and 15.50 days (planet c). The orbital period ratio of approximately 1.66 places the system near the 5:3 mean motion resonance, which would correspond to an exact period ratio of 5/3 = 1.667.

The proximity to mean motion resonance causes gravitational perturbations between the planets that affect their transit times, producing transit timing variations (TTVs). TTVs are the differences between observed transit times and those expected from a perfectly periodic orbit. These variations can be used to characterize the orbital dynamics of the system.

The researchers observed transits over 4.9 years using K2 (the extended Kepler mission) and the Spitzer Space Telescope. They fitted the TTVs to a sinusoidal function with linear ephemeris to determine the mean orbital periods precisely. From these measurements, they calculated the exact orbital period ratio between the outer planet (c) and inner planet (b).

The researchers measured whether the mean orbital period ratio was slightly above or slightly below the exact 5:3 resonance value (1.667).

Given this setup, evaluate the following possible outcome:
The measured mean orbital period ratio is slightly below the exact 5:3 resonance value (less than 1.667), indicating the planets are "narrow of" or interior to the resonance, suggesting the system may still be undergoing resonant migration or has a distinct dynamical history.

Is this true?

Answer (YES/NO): YES